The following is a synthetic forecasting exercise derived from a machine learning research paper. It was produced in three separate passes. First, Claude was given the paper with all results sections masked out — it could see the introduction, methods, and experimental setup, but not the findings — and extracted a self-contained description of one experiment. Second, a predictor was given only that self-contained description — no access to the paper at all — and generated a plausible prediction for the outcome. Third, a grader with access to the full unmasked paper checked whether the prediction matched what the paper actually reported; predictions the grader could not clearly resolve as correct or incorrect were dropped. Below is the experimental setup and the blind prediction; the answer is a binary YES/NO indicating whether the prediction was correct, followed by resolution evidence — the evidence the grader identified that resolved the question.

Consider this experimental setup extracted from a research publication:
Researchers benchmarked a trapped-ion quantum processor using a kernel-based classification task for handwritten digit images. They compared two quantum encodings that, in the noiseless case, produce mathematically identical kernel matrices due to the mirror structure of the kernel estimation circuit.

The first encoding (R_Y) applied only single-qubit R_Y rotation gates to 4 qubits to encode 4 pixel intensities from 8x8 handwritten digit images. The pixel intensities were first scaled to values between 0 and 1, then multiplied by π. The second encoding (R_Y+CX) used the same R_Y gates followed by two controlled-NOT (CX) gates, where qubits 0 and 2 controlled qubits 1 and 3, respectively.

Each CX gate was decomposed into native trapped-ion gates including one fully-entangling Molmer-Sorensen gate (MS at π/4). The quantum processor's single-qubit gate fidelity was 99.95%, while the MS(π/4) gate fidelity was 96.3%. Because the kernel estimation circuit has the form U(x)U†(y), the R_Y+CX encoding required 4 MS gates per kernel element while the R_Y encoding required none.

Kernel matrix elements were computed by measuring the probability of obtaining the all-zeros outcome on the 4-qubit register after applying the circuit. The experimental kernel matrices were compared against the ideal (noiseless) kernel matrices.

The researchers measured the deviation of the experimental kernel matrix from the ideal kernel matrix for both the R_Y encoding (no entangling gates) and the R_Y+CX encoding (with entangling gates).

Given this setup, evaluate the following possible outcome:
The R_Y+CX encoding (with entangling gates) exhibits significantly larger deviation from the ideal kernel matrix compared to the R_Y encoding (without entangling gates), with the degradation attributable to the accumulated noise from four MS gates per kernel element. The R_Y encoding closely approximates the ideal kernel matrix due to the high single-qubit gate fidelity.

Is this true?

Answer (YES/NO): YES